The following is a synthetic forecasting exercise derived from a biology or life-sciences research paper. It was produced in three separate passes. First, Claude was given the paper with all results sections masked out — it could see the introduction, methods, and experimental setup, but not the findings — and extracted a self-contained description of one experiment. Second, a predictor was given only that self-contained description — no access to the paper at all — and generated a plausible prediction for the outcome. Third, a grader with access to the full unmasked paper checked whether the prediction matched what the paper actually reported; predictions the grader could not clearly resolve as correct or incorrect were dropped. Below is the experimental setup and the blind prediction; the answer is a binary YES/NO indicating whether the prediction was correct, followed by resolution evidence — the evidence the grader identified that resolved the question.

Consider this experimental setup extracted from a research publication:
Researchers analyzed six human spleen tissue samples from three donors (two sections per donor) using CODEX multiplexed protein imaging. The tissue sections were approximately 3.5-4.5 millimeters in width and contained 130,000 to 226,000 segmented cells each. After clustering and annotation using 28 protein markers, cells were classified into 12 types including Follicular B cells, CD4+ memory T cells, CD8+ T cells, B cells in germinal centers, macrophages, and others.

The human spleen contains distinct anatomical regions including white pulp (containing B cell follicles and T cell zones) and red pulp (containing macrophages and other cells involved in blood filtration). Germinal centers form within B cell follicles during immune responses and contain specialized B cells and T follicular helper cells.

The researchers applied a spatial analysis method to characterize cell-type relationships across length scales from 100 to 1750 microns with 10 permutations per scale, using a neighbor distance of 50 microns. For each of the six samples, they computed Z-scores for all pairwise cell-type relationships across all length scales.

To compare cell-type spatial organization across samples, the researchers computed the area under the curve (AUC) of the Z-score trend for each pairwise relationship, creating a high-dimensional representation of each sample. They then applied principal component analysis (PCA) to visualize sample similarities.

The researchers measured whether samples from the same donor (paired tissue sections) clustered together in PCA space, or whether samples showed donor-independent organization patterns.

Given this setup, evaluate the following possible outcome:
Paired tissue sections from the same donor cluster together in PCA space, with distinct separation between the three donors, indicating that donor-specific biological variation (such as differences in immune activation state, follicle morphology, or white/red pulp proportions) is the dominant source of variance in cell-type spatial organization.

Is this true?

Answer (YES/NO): NO